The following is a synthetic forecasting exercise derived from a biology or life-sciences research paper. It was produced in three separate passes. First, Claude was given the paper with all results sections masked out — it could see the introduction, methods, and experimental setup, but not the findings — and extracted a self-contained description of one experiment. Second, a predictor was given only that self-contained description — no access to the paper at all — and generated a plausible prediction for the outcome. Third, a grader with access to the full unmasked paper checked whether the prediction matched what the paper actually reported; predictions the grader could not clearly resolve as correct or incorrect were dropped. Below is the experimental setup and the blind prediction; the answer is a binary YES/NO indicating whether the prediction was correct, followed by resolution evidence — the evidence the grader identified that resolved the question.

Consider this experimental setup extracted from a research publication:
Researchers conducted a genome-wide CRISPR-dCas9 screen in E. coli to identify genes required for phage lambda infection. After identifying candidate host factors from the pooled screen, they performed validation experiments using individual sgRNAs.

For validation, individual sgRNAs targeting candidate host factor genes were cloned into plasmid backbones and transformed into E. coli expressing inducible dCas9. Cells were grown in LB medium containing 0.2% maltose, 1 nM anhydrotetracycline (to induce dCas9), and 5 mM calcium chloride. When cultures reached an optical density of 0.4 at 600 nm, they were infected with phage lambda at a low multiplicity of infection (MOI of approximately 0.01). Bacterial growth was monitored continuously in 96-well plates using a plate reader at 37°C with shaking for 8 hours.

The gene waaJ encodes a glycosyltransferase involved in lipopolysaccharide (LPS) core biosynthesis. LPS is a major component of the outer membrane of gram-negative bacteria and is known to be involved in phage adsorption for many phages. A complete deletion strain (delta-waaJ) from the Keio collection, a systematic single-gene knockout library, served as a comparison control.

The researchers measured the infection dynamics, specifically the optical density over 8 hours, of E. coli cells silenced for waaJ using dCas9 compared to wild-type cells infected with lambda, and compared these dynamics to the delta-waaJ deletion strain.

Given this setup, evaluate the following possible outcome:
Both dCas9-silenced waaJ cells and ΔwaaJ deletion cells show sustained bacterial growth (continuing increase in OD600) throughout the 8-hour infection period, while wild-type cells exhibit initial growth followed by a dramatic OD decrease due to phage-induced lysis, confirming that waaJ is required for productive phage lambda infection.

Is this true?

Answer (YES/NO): NO